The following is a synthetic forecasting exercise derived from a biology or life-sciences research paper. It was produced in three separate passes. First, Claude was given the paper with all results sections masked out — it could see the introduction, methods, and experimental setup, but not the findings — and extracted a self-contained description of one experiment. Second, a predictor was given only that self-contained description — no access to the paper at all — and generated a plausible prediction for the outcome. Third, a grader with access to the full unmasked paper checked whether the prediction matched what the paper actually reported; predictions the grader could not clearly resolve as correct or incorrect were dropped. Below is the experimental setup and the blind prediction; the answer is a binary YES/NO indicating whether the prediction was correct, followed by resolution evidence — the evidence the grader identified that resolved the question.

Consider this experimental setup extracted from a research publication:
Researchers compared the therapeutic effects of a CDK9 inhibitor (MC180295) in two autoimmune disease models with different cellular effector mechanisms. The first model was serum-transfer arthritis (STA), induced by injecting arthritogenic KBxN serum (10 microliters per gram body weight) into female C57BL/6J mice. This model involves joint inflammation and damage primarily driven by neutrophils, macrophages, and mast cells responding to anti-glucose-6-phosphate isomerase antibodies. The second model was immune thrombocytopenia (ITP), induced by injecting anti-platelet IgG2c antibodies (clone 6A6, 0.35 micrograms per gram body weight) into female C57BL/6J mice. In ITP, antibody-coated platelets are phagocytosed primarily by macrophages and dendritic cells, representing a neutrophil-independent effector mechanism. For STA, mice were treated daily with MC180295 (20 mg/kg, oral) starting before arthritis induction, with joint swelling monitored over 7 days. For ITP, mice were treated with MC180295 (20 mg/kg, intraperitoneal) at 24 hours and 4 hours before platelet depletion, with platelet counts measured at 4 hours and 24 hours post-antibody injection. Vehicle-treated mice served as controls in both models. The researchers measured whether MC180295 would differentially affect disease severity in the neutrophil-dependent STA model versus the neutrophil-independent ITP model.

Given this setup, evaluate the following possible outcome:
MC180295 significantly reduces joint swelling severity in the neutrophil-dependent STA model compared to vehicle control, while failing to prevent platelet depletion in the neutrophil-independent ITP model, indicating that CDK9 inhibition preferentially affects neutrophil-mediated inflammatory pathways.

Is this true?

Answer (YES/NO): YES